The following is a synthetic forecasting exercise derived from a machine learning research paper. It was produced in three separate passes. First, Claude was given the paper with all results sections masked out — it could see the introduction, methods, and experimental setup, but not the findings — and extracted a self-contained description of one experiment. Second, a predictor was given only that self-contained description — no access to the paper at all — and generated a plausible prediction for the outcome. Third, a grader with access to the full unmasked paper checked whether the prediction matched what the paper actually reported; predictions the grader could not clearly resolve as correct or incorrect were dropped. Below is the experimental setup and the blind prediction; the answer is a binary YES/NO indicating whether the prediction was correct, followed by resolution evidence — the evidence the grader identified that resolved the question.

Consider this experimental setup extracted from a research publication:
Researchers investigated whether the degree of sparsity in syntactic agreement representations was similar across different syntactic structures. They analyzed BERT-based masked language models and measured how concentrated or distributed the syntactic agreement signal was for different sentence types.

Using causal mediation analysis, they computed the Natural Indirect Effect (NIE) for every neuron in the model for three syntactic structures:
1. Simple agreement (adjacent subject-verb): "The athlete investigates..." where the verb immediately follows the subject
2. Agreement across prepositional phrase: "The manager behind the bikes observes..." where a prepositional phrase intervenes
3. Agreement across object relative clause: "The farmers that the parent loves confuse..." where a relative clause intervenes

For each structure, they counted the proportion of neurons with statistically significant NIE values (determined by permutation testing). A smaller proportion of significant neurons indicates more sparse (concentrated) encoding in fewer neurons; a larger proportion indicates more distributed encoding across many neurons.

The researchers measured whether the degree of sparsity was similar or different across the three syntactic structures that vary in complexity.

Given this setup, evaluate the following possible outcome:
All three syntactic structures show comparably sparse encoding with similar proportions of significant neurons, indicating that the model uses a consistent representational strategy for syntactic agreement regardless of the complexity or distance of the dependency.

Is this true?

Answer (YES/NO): NO